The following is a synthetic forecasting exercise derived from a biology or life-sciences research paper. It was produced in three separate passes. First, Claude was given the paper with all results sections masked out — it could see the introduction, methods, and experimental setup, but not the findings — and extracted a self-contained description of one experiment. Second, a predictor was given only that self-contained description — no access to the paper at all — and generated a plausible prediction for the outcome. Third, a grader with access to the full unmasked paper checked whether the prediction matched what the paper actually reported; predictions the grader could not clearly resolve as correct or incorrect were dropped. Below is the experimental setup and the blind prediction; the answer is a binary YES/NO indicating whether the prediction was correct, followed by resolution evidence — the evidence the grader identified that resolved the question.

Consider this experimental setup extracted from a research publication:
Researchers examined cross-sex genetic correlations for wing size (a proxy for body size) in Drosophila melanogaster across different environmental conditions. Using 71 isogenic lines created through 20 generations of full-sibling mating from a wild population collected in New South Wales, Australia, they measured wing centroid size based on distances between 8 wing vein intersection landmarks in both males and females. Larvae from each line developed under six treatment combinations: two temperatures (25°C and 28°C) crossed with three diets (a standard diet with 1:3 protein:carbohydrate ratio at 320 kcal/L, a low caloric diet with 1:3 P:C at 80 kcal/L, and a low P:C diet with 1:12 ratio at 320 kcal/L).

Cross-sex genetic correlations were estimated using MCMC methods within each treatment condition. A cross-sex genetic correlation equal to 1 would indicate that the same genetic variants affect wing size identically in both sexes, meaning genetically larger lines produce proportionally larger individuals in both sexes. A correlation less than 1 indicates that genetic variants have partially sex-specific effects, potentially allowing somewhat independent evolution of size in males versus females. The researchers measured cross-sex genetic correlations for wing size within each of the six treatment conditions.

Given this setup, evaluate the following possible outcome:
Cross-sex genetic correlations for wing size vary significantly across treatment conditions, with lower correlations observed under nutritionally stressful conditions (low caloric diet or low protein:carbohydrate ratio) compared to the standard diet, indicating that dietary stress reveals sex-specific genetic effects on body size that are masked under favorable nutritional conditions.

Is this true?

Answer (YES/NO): NO